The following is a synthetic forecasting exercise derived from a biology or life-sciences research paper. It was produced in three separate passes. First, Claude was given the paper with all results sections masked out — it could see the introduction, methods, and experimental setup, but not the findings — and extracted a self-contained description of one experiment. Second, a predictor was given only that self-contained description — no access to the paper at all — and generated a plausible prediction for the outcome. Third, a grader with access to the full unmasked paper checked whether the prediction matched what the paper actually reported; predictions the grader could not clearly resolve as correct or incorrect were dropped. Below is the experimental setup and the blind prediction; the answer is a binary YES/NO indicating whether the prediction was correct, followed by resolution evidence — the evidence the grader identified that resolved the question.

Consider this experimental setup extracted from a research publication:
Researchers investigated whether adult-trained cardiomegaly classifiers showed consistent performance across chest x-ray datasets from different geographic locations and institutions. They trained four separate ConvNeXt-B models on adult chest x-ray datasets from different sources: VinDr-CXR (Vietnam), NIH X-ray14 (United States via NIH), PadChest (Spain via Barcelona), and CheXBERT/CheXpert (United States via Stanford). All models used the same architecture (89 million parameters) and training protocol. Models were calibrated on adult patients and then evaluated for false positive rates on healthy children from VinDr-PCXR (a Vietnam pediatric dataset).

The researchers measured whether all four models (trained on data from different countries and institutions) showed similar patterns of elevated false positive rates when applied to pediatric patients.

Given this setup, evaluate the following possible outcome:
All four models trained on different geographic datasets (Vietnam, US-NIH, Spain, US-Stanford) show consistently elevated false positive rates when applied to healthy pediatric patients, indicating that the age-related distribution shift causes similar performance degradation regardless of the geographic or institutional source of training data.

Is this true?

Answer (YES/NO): YES